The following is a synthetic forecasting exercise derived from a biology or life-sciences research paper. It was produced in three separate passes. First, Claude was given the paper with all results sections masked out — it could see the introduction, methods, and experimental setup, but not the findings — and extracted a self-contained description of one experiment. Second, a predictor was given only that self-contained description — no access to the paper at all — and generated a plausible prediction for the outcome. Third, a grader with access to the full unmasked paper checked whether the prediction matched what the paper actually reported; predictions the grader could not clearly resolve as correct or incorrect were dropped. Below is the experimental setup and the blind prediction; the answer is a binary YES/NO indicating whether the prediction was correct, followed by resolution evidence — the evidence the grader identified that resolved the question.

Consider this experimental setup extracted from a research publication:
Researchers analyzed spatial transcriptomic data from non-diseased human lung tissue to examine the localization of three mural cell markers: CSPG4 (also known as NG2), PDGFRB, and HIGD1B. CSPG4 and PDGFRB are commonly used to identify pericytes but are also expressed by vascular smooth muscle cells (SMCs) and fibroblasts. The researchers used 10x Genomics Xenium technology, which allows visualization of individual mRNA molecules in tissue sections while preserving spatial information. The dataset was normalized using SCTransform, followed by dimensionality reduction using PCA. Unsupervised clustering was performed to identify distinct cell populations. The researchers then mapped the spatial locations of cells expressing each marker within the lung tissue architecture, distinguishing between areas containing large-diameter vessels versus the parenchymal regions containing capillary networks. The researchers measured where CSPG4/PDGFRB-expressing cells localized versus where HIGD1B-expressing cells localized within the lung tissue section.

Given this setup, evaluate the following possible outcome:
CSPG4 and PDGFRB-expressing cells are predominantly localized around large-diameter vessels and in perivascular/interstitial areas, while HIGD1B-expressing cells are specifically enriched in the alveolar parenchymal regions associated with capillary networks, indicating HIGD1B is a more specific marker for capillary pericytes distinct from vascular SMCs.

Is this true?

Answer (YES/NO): YES